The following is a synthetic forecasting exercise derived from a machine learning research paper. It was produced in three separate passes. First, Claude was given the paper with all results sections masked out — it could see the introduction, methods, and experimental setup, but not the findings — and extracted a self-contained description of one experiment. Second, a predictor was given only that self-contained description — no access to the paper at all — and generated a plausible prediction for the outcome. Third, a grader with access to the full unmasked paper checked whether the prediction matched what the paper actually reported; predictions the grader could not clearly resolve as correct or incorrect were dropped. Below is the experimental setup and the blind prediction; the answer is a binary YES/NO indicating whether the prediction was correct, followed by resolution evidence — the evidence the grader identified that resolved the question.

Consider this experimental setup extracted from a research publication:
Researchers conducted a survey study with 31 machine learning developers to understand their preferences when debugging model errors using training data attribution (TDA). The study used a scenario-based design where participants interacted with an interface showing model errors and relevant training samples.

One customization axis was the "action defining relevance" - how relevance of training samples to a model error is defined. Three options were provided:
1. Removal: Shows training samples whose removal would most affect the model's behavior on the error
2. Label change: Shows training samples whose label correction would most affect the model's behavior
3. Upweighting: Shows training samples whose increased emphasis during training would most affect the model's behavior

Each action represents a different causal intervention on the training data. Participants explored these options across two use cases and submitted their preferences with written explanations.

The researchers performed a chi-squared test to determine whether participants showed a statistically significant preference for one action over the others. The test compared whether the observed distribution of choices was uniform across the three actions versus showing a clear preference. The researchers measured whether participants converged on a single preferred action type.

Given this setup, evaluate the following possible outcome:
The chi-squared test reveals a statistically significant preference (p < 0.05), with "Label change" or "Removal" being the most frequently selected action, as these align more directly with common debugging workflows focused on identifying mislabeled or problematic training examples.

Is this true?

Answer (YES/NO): NO